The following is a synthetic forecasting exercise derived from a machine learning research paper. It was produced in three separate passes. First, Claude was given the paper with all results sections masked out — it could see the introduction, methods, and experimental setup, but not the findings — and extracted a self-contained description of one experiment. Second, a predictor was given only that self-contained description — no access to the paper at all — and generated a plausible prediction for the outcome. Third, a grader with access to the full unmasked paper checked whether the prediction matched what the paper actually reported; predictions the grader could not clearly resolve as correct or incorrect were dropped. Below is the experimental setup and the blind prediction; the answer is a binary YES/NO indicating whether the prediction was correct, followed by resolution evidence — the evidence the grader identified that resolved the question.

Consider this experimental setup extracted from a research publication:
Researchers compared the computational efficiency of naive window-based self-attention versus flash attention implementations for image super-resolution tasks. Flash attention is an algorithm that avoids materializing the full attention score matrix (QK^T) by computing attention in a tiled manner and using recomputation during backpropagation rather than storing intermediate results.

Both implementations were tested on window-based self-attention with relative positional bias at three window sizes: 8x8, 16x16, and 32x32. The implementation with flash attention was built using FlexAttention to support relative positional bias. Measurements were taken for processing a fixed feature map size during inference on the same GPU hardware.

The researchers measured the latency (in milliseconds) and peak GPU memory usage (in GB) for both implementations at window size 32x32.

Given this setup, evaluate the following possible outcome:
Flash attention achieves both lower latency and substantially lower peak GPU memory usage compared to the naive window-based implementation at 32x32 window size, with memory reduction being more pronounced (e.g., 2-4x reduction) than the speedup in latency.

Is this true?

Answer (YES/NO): NO